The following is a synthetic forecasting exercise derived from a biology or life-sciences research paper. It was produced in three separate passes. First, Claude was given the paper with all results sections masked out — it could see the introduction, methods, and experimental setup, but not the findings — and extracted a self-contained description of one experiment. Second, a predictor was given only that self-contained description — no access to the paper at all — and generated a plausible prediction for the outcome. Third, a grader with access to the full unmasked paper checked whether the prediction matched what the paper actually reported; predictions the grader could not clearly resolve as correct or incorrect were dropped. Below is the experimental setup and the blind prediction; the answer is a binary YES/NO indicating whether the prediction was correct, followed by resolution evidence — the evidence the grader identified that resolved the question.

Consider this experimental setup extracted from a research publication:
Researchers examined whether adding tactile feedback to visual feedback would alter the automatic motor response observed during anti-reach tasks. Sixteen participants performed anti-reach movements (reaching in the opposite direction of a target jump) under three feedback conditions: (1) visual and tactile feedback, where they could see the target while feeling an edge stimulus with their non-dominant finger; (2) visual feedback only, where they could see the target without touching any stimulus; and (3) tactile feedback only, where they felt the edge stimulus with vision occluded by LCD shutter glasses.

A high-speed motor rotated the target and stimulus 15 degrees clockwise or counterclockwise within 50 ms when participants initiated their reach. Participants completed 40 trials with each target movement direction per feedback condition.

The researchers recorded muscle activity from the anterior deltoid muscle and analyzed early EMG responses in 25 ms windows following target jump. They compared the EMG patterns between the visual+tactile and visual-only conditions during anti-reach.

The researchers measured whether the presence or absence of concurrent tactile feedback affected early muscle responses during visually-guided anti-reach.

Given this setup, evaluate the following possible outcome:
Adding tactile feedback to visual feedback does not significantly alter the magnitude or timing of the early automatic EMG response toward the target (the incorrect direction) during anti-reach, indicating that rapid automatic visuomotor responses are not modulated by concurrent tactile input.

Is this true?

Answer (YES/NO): YES